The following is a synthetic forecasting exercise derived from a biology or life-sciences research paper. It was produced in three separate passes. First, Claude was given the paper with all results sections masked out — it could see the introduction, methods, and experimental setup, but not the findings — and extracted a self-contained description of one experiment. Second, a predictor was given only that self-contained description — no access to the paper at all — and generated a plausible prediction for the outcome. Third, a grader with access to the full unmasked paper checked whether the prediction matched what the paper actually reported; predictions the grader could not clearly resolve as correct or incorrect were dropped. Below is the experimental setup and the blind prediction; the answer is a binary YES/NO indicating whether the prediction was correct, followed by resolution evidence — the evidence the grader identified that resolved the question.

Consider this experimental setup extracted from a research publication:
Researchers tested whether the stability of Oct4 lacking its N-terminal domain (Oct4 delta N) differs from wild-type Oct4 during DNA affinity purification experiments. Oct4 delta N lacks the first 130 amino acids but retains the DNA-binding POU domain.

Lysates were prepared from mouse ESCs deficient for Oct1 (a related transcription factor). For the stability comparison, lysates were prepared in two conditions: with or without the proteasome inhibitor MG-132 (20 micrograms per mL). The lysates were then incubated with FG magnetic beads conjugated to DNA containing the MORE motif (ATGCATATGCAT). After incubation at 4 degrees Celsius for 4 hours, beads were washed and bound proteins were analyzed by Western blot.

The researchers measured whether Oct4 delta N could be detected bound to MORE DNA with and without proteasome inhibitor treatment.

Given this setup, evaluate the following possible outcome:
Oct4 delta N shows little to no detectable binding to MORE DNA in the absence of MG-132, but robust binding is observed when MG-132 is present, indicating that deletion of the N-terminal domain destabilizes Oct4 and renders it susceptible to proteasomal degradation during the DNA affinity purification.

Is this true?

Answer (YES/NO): YES